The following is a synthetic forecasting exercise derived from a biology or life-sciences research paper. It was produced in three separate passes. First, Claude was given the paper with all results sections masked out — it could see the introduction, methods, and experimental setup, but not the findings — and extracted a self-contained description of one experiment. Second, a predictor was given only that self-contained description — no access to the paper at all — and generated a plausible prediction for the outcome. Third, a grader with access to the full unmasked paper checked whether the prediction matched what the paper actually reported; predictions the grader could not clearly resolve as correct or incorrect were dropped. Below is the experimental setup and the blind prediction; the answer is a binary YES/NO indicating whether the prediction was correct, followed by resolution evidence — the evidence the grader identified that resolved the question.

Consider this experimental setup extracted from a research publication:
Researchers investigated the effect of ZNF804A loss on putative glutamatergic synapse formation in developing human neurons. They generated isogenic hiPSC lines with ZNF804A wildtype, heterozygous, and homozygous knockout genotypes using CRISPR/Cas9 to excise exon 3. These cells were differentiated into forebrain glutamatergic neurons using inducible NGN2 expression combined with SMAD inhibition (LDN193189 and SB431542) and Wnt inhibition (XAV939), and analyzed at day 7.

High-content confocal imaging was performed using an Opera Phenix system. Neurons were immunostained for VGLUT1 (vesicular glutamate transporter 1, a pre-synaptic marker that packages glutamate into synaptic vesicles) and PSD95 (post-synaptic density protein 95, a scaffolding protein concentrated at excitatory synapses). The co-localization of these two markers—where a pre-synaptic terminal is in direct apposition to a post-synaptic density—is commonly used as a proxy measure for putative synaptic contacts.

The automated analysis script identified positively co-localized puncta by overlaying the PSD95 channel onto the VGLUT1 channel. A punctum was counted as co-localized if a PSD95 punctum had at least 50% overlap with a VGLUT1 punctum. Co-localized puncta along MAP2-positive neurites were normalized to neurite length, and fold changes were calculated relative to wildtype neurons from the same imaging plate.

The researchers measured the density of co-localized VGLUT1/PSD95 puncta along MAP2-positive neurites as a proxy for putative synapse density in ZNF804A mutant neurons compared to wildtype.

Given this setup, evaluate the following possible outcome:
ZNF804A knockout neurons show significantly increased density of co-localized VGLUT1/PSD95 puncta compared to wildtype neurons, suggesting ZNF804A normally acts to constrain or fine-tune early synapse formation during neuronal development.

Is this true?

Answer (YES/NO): YES